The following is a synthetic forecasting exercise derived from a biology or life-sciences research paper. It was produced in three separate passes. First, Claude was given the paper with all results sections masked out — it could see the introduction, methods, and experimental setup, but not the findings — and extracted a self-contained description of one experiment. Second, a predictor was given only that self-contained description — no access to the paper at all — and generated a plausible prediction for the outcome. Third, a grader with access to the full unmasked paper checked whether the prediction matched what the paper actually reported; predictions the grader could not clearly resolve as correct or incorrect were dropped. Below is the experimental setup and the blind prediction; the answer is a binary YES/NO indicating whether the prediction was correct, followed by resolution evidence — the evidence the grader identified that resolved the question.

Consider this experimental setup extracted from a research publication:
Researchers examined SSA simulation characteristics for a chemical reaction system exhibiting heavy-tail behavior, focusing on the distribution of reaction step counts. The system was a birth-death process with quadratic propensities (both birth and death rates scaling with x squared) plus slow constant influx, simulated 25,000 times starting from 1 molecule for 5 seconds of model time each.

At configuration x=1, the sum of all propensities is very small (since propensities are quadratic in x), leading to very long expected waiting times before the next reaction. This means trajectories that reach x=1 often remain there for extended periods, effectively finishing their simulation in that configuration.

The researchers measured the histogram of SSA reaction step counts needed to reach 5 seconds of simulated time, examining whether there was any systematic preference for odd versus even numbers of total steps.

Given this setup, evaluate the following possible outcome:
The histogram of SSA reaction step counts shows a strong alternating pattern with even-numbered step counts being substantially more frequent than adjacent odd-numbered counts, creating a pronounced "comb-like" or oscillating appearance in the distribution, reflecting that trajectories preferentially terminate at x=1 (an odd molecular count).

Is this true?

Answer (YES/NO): NO